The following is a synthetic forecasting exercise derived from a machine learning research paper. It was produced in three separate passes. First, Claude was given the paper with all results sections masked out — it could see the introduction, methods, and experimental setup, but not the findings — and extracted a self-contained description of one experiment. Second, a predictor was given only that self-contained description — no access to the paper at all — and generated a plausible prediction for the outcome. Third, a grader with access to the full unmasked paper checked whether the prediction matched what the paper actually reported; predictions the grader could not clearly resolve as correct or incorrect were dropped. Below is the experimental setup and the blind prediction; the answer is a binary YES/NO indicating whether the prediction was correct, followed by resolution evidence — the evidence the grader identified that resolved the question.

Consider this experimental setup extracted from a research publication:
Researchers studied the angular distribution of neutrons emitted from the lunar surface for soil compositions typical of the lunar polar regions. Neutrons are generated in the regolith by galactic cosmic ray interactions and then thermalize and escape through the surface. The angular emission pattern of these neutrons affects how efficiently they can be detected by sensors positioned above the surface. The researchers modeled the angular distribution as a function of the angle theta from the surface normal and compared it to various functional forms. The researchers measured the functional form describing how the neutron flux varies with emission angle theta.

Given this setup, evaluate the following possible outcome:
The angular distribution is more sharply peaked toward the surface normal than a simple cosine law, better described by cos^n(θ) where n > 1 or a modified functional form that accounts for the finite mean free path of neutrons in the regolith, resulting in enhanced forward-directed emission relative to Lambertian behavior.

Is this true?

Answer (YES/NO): NO